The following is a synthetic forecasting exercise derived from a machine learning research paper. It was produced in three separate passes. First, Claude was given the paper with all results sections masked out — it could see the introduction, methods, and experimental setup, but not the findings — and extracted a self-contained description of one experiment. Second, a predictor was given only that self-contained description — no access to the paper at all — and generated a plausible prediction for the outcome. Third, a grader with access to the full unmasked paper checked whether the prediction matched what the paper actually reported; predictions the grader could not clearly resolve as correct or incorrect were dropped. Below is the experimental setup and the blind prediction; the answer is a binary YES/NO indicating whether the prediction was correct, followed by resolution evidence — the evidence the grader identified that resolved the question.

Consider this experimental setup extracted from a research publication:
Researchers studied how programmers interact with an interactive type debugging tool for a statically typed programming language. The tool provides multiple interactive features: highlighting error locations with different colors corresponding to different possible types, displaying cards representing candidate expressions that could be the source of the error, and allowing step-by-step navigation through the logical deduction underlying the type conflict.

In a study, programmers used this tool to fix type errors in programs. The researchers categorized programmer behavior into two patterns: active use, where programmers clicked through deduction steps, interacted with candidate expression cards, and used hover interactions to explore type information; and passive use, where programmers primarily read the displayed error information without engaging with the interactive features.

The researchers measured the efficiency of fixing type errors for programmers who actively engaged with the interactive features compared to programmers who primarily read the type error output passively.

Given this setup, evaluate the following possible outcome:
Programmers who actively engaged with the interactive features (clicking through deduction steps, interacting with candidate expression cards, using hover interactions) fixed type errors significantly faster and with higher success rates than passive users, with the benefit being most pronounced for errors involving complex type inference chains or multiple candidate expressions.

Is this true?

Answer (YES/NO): YES